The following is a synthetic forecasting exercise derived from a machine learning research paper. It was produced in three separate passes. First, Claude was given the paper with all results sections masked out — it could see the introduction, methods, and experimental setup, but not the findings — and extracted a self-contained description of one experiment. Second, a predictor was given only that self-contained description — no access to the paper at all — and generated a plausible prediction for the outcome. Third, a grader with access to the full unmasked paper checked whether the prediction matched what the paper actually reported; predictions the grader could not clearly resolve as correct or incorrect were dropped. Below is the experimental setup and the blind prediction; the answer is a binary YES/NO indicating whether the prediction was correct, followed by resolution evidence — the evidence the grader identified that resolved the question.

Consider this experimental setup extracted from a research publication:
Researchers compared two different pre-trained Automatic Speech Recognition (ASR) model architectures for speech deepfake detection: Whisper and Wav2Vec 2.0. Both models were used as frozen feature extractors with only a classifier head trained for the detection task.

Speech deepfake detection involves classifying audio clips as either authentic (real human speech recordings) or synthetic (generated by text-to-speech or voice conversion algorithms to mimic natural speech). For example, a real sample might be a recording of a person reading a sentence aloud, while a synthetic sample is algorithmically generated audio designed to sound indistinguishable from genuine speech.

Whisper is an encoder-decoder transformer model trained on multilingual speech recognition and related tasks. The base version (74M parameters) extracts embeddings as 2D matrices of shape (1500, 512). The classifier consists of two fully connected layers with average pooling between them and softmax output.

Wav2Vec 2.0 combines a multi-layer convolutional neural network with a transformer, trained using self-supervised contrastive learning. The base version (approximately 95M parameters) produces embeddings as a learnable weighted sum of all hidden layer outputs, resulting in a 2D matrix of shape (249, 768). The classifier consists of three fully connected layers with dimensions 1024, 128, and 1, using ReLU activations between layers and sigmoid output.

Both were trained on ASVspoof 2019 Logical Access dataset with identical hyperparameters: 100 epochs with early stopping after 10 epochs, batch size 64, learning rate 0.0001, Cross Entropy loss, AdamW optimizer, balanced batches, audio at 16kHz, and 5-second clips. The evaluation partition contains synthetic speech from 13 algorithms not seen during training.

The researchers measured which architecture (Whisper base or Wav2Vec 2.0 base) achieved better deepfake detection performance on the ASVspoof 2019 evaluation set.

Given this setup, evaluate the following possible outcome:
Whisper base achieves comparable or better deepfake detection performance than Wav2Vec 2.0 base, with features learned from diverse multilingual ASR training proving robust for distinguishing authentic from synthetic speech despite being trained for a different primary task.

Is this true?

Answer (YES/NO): YES